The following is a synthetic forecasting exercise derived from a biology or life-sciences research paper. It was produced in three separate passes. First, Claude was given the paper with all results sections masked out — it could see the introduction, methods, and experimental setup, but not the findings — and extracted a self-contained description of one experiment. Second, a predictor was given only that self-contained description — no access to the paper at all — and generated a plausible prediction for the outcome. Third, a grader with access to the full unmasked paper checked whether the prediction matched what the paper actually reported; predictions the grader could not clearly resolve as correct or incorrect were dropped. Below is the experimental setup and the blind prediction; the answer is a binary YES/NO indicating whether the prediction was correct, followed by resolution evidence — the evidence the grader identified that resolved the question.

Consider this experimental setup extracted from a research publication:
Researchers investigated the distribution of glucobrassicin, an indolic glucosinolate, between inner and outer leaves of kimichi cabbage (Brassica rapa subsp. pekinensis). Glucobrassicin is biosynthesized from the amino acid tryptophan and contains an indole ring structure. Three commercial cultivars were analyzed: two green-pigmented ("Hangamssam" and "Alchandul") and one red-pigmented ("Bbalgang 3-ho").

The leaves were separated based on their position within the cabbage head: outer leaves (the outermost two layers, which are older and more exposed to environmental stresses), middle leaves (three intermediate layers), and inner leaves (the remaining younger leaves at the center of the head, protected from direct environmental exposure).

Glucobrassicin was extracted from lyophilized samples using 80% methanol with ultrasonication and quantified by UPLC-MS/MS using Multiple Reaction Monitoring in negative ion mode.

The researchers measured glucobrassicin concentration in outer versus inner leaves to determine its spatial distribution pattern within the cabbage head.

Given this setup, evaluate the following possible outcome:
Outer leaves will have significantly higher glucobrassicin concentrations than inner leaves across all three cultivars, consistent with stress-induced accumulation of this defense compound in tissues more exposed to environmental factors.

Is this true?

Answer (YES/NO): NO